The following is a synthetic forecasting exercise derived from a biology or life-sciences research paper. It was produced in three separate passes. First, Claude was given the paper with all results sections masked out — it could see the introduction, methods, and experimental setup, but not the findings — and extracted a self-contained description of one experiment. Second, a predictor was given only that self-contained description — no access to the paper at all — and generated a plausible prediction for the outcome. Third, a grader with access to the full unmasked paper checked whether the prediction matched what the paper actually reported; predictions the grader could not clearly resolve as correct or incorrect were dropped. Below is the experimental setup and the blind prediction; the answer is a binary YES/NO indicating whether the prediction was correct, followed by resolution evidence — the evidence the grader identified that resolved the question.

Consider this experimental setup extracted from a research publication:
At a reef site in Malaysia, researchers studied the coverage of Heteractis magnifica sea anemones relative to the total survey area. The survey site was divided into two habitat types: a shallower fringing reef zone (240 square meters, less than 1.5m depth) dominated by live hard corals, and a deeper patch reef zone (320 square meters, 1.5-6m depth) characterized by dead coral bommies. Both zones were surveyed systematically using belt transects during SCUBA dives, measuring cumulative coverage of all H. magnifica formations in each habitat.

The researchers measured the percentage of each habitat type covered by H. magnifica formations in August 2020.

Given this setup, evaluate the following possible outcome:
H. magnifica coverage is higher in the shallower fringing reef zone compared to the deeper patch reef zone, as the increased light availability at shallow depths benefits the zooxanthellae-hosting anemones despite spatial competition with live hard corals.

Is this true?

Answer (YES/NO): NO